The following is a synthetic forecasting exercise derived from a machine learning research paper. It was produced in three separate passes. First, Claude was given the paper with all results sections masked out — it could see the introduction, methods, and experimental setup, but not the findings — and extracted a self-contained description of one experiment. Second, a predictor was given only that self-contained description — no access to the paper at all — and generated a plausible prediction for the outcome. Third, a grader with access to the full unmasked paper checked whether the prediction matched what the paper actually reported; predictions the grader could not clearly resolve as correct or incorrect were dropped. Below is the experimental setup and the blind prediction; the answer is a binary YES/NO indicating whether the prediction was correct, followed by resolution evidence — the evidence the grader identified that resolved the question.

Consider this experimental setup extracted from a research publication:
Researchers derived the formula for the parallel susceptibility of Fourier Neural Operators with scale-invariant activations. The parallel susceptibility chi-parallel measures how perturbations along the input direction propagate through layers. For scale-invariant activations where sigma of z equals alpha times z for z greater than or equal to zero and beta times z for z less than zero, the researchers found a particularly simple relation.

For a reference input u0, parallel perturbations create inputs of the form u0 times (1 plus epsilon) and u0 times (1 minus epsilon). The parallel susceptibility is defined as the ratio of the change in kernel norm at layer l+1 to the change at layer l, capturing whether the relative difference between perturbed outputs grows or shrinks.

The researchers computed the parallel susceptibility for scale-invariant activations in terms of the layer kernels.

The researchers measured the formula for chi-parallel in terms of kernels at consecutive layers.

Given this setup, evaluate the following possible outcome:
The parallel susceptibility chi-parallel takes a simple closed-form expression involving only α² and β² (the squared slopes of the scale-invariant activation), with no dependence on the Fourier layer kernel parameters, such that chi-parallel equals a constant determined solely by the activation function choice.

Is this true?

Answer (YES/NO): NO